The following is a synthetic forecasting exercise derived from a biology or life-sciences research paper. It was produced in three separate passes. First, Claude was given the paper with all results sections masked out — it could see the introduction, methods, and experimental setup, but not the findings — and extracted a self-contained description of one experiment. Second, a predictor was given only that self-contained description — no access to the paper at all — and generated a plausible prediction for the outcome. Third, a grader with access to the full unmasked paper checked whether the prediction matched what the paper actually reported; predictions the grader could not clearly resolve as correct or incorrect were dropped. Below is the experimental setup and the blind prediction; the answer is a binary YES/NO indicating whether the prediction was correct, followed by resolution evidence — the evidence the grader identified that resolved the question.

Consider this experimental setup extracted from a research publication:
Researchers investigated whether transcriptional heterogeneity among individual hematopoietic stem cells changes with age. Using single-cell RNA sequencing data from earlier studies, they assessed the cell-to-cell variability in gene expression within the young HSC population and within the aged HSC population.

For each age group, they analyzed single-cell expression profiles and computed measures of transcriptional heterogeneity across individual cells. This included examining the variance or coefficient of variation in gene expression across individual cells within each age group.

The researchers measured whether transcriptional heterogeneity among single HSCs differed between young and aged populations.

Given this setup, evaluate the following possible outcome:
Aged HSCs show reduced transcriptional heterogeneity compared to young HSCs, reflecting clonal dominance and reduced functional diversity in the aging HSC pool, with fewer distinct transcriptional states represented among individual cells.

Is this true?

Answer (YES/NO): NO